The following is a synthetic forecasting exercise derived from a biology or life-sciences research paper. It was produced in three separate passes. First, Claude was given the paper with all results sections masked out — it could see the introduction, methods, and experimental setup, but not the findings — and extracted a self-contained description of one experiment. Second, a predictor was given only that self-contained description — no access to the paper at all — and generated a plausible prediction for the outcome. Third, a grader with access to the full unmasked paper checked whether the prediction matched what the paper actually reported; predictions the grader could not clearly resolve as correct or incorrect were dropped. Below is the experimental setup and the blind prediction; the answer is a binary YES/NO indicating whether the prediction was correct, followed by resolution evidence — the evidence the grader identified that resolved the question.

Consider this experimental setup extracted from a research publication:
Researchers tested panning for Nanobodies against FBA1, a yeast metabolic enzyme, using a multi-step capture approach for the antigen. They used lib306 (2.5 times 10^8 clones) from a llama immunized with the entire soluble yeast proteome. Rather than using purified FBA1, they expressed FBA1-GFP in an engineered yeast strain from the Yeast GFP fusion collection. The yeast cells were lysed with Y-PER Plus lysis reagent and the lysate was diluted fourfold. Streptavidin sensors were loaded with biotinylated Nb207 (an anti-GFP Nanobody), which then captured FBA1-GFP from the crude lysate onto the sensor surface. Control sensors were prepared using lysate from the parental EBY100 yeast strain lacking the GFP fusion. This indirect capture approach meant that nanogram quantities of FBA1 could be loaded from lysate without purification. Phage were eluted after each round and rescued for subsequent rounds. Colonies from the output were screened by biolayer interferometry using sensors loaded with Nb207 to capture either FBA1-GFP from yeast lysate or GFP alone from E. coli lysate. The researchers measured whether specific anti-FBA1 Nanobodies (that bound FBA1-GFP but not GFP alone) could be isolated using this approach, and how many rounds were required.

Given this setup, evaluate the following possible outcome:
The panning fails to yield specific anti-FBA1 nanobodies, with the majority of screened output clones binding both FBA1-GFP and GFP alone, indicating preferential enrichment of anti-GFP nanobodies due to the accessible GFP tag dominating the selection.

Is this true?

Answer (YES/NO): NO